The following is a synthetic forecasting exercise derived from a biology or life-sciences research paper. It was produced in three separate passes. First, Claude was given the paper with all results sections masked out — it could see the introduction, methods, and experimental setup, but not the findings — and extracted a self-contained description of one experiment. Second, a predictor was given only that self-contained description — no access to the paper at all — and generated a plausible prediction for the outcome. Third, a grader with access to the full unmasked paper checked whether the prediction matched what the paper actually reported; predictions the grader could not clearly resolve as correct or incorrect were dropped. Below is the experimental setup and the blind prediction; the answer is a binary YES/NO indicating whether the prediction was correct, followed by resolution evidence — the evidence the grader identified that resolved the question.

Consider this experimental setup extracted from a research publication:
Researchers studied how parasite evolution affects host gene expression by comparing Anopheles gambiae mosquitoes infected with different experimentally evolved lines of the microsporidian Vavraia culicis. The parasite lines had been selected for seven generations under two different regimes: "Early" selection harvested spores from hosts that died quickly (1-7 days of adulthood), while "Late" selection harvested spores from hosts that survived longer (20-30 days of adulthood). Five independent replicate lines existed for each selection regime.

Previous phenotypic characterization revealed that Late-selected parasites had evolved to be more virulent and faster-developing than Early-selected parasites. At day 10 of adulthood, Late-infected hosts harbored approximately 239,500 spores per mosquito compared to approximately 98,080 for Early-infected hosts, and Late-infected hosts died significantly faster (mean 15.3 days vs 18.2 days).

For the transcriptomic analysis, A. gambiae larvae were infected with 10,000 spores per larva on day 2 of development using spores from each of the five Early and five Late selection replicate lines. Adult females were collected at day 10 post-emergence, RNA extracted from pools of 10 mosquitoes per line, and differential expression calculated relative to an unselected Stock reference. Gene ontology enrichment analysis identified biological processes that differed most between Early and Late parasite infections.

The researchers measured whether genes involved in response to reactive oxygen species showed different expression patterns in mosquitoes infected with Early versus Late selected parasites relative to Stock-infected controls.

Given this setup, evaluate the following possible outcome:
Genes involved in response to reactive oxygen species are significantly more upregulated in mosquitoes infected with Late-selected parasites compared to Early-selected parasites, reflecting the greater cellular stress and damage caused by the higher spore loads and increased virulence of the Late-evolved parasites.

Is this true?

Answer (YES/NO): NO